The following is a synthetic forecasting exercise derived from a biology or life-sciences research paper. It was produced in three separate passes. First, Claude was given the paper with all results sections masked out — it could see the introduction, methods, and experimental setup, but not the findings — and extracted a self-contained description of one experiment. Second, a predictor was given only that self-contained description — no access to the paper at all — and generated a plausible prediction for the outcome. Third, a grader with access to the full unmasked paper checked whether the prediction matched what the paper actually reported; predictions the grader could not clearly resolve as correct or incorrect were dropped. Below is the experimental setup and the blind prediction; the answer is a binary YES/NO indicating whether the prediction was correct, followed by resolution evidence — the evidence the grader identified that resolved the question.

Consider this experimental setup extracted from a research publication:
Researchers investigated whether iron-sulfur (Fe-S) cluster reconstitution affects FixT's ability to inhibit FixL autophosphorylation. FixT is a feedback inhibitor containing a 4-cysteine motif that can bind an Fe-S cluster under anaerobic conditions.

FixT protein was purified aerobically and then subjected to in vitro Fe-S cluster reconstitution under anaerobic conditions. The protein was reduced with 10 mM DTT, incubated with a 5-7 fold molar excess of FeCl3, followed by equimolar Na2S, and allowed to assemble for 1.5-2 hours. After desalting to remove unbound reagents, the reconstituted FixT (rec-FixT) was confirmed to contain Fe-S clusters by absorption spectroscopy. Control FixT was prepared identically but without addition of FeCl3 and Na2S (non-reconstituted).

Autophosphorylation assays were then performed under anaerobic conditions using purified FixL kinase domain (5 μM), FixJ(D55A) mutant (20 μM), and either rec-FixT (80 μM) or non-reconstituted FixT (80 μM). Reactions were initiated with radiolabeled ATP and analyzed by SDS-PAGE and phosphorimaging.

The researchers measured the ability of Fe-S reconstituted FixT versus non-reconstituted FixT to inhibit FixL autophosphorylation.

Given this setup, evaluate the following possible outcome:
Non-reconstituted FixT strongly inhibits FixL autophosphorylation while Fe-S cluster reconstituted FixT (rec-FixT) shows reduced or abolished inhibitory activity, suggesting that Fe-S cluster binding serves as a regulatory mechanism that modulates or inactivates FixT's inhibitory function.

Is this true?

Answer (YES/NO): NO